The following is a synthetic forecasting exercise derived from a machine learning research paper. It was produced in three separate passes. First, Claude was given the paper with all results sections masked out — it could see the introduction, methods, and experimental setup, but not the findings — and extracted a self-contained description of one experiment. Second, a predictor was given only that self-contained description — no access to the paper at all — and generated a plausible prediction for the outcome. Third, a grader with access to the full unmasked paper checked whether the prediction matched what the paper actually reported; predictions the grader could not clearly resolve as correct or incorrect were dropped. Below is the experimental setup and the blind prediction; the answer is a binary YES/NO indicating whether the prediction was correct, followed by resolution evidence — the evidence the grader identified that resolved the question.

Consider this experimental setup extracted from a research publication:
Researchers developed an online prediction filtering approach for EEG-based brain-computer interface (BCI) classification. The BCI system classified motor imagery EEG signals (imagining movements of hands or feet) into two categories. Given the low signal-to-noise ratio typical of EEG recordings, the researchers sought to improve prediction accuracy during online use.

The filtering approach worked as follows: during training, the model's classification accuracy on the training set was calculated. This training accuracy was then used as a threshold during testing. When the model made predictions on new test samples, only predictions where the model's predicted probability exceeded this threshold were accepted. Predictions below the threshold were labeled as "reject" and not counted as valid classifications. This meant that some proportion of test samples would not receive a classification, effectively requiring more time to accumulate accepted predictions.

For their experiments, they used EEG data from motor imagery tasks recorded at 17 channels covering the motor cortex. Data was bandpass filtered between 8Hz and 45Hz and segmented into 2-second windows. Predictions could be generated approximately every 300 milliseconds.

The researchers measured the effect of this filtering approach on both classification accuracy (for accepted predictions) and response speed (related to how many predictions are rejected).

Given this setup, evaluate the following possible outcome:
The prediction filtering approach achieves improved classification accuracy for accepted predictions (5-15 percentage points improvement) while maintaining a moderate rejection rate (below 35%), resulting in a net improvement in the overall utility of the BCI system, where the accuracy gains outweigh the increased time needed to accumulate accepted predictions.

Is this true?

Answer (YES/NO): NO